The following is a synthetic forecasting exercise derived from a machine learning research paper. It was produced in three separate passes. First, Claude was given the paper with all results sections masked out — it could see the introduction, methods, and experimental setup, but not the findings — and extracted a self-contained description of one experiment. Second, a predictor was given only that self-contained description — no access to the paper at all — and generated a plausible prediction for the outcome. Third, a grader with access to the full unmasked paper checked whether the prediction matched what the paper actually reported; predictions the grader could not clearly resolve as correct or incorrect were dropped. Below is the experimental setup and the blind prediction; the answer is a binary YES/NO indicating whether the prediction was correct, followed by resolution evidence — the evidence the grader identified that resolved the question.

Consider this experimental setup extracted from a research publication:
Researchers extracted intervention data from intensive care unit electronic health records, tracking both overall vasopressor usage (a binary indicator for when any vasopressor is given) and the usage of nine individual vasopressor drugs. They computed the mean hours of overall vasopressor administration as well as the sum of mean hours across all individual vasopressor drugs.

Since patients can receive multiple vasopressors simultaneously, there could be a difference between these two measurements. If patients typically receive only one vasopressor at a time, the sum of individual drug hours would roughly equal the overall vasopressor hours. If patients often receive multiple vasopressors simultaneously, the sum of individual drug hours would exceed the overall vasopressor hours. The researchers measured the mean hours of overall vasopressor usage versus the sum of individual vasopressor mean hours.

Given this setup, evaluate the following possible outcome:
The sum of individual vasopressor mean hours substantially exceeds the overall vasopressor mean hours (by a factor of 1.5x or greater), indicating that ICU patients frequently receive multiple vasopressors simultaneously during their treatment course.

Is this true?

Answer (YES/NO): NO